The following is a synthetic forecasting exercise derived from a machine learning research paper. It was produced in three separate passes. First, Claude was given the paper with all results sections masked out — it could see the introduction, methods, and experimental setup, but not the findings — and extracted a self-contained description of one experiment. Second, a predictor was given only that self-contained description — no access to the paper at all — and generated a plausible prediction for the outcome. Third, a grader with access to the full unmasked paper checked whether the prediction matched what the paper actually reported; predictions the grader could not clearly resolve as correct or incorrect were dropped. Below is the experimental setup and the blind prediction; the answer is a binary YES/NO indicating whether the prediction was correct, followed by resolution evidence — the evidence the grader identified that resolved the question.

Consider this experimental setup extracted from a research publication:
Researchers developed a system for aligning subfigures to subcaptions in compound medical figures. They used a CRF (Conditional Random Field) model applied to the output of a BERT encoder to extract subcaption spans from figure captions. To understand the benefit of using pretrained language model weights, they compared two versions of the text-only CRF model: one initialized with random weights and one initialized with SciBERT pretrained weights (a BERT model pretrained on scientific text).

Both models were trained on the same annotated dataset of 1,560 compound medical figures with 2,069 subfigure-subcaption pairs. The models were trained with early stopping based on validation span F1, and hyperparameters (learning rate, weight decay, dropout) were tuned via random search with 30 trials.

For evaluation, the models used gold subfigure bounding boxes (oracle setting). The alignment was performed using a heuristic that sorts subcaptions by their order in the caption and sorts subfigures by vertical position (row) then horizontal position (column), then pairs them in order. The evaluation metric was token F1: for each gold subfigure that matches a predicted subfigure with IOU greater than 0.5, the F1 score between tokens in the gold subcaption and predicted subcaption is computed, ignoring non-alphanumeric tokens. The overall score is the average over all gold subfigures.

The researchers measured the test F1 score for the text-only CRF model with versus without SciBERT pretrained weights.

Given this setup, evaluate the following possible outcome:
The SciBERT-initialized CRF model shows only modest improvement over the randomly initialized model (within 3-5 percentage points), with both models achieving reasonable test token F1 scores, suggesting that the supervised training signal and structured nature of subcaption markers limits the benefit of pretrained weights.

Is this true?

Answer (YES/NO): NO